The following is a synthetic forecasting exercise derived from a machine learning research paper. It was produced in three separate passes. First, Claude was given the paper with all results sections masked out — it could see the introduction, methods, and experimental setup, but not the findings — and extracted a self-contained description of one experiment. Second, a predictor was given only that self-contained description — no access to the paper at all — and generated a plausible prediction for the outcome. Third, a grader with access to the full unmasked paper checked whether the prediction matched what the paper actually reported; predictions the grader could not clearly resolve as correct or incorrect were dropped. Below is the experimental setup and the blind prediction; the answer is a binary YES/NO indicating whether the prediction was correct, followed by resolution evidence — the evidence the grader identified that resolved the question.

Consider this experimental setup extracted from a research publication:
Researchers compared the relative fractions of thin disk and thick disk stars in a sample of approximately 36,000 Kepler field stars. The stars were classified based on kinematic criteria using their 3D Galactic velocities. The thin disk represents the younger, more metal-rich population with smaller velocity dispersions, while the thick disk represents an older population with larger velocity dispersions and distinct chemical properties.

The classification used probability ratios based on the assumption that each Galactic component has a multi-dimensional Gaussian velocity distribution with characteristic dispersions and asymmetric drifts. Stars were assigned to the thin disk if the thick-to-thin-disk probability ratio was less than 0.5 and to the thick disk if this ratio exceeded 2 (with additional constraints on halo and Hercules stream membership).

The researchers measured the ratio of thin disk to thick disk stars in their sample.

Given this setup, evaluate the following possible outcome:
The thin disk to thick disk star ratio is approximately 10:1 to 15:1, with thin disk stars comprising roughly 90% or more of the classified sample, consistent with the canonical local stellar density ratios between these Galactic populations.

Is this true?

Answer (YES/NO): NO